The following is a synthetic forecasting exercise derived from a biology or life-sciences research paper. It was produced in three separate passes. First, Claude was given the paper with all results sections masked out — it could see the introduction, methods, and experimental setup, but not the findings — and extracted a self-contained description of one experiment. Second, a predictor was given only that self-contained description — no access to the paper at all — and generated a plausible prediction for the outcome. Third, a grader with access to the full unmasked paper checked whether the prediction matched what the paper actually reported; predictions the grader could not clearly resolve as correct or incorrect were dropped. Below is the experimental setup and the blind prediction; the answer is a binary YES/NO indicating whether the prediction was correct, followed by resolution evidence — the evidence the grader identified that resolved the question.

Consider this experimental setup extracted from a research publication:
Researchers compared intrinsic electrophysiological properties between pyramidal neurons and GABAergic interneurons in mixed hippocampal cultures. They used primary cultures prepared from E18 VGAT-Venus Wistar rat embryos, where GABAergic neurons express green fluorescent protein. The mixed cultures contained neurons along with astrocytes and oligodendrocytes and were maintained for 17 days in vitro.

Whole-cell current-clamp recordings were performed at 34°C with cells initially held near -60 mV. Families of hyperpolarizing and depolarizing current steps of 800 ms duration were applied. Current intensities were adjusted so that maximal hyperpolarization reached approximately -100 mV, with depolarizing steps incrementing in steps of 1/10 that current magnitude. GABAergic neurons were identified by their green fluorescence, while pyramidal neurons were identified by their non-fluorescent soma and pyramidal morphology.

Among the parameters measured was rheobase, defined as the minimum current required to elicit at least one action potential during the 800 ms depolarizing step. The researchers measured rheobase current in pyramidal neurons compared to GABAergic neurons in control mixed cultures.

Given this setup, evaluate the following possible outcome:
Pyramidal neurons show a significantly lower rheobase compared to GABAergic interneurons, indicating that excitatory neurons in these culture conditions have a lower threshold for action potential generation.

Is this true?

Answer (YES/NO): YES